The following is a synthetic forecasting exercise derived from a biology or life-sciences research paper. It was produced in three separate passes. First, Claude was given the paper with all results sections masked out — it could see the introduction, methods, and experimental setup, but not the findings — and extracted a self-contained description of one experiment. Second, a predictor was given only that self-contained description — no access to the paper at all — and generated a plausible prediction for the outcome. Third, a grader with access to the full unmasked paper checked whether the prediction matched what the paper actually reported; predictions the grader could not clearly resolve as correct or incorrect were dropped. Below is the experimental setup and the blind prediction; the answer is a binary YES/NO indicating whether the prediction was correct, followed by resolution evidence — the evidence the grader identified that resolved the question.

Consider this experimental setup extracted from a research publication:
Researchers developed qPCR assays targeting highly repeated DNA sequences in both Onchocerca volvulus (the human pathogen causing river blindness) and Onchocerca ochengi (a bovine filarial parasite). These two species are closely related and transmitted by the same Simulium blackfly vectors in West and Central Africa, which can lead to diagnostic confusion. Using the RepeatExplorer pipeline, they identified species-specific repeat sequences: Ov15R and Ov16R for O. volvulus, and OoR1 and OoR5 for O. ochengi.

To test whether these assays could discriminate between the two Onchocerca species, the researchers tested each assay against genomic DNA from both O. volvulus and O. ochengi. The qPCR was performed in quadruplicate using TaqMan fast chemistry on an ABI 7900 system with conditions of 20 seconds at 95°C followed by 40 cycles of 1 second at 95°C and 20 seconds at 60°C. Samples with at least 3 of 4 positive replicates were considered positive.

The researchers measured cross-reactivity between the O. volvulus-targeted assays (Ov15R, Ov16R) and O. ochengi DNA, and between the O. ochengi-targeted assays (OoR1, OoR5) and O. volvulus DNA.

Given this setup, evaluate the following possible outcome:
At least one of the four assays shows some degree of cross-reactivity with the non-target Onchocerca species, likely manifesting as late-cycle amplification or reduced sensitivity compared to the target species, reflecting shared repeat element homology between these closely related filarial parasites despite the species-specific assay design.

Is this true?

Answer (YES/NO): NO